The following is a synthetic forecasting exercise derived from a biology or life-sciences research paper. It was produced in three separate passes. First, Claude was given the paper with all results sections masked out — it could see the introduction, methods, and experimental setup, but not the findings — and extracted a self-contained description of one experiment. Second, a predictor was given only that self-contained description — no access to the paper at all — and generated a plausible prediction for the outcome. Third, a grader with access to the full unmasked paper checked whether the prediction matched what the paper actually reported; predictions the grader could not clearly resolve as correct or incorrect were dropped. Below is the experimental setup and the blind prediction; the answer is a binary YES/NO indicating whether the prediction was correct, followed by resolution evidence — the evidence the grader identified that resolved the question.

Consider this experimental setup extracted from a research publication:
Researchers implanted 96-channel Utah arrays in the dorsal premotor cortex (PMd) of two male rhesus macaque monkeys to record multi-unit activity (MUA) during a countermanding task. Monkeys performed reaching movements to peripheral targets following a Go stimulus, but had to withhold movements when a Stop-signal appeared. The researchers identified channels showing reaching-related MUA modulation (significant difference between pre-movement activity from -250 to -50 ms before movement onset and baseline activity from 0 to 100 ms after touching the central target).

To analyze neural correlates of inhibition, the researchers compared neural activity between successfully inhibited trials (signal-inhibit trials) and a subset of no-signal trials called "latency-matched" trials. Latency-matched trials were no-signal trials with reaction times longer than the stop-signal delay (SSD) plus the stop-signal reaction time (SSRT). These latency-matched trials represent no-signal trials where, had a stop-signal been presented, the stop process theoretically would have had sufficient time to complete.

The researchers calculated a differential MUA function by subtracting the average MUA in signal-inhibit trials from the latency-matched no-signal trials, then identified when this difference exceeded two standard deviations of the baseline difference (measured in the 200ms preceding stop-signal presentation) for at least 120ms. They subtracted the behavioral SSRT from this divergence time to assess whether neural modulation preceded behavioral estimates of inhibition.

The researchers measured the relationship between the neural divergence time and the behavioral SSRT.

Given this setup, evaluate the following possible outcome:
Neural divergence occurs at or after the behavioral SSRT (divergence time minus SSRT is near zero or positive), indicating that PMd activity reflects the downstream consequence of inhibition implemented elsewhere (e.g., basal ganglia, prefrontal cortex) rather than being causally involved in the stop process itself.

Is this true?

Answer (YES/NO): NO